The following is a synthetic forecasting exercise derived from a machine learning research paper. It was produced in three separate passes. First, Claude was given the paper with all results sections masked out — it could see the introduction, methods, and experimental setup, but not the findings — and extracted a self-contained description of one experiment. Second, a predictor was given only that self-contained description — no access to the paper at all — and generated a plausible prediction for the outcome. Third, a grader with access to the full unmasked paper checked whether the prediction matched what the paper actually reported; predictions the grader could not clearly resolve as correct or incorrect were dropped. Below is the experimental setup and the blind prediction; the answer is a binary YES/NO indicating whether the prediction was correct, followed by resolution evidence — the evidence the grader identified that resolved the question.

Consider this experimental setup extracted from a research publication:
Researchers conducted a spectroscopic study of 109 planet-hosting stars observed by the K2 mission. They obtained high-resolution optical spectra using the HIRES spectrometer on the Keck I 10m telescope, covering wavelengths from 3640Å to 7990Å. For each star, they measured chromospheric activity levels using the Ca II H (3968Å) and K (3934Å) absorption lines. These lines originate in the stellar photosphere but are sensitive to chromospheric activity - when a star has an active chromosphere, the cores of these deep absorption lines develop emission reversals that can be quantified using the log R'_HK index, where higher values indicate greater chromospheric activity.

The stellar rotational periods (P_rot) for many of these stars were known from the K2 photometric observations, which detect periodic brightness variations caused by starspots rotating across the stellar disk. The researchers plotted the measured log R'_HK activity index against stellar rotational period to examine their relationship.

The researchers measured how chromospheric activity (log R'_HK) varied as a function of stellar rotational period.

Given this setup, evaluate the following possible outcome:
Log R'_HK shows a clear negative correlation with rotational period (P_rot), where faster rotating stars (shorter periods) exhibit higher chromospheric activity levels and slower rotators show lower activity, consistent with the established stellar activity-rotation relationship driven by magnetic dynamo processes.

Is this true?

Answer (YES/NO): NO